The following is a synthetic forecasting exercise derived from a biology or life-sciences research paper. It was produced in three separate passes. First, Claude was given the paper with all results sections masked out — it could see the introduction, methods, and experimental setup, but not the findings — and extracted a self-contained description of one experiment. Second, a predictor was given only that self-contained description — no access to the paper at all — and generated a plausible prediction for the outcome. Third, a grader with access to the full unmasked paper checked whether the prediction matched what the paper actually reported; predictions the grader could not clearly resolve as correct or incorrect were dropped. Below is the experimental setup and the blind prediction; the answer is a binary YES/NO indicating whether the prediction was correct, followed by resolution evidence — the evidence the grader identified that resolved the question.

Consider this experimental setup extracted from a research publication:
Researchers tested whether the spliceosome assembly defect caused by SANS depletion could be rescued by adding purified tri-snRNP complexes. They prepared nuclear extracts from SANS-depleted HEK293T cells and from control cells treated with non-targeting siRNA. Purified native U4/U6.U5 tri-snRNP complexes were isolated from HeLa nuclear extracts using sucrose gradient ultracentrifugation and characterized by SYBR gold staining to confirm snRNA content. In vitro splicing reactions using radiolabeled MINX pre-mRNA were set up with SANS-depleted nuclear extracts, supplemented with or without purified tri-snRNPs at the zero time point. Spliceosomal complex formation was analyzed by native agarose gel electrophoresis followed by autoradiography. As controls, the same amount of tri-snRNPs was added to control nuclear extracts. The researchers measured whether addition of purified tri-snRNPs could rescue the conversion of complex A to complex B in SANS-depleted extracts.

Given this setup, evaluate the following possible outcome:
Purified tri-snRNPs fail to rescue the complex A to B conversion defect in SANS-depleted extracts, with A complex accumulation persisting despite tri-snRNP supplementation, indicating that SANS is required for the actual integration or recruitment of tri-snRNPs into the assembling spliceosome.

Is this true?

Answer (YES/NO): NO